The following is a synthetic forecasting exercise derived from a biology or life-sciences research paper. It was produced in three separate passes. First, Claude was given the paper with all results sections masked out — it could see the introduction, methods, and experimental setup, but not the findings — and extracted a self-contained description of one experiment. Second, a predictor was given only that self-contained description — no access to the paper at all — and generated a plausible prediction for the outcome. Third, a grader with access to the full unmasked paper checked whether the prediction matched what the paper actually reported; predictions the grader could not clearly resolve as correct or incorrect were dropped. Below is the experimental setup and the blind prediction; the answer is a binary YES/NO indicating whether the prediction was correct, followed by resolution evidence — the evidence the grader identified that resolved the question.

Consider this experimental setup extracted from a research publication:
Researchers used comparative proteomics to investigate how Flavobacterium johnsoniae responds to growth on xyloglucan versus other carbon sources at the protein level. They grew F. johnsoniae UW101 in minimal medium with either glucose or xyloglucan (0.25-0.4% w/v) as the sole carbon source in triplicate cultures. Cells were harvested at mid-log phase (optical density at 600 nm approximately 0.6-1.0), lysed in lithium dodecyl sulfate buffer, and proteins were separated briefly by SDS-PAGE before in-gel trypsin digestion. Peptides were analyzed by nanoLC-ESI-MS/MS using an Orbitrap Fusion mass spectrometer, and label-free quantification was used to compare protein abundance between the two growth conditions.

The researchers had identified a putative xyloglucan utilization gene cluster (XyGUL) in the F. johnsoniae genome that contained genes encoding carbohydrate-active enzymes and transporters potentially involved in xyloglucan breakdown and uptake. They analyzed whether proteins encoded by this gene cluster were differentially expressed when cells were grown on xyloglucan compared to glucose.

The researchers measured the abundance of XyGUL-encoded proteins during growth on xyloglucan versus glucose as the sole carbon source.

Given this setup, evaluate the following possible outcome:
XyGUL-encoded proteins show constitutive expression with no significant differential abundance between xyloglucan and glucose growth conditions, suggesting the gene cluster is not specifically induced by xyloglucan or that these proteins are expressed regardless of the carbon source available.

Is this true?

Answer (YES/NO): NO